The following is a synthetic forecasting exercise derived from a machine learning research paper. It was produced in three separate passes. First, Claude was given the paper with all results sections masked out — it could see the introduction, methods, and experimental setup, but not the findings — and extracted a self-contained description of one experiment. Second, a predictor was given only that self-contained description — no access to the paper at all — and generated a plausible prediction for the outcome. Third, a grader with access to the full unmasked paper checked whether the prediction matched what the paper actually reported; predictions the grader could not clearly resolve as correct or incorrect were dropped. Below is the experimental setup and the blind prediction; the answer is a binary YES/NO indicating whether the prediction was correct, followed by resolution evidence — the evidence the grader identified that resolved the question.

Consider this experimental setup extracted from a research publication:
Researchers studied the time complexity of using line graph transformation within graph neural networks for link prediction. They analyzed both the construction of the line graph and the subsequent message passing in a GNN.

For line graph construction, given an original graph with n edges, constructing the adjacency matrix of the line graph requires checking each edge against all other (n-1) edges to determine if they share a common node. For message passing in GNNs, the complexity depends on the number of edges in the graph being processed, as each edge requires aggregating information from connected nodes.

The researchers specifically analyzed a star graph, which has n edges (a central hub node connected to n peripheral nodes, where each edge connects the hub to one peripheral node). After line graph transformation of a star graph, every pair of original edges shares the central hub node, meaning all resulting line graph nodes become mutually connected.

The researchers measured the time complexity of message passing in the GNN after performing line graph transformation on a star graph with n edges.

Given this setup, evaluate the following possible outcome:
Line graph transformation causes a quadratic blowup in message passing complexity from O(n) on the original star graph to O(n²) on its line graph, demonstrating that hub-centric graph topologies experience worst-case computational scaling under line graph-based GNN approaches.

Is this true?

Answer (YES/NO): NO